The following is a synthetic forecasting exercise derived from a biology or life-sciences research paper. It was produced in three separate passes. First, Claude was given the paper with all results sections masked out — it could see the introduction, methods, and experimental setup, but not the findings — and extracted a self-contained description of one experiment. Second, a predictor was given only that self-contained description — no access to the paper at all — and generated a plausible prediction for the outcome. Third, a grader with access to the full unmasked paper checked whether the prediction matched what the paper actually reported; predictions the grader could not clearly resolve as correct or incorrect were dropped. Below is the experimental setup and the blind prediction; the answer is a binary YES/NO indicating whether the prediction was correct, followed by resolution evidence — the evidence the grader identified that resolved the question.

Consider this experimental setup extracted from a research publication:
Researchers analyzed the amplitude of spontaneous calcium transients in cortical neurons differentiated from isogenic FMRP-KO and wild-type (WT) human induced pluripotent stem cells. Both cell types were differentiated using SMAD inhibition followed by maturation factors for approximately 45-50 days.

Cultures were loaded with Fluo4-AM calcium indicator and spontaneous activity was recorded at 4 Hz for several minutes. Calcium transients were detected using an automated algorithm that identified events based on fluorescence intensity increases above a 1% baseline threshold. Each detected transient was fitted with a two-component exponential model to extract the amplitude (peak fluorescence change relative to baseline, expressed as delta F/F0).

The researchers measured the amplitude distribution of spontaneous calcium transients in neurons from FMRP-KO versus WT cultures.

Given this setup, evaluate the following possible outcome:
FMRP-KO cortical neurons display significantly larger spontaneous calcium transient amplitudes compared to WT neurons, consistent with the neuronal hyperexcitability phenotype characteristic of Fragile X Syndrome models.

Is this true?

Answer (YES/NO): YES